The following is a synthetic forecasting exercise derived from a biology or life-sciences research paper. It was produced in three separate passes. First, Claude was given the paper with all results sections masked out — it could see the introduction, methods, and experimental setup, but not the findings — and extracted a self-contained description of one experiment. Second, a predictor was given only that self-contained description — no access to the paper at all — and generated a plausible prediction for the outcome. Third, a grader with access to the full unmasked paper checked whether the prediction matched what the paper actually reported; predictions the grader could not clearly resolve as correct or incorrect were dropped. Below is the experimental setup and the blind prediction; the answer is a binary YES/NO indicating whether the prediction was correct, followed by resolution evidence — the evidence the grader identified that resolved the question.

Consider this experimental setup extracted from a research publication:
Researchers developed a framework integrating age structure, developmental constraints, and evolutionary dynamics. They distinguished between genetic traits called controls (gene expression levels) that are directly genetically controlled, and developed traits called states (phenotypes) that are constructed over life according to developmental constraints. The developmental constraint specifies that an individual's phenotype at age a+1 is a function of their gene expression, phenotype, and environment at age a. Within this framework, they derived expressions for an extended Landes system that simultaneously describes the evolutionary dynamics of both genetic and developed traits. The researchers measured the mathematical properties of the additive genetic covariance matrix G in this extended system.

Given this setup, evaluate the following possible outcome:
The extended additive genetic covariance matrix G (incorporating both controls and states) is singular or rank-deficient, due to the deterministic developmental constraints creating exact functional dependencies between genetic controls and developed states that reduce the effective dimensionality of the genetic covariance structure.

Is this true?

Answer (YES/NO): YES